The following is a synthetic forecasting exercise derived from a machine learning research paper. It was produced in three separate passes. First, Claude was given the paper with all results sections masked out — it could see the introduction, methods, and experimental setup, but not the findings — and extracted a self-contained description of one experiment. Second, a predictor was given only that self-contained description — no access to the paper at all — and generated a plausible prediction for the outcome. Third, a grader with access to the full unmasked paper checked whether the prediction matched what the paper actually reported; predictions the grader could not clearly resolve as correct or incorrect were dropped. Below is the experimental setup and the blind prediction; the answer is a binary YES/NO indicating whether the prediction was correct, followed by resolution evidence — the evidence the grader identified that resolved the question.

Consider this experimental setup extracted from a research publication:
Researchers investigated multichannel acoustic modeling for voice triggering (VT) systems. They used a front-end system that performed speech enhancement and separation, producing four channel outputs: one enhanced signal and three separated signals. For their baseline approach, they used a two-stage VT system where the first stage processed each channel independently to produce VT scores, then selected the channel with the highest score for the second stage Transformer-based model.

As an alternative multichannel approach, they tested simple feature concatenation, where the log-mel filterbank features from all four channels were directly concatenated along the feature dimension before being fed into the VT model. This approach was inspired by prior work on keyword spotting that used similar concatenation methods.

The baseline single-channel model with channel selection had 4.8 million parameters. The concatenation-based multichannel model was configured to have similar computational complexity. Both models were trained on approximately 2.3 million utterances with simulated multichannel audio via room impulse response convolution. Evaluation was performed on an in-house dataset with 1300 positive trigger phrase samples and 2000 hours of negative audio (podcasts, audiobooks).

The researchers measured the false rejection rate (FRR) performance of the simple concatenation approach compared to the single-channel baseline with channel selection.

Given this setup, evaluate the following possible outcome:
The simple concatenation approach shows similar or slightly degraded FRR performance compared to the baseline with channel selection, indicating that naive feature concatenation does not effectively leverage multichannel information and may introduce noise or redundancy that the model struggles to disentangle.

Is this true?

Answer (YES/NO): YES